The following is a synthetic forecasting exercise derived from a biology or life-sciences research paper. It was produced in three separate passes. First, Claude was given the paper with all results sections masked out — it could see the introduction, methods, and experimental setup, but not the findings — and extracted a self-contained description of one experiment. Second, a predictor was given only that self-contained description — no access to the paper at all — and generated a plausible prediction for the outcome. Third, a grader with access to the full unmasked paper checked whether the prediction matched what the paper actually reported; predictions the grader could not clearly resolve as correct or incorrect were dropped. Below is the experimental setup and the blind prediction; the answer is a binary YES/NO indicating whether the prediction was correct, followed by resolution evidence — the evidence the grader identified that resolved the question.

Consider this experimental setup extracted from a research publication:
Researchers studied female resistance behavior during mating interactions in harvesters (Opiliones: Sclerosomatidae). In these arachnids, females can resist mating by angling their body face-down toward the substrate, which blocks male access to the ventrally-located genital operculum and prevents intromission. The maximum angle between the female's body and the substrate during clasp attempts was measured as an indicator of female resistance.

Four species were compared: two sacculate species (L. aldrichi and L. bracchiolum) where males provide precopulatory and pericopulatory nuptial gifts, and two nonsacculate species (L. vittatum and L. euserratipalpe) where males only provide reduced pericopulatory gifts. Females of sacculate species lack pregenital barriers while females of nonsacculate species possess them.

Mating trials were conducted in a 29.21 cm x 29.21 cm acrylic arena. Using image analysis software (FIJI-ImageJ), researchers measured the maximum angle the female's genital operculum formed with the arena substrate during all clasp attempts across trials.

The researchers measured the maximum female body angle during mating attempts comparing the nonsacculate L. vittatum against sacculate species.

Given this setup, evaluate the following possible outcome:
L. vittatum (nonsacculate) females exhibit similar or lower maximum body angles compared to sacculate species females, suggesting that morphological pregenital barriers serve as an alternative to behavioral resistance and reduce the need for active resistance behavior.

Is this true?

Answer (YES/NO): NO